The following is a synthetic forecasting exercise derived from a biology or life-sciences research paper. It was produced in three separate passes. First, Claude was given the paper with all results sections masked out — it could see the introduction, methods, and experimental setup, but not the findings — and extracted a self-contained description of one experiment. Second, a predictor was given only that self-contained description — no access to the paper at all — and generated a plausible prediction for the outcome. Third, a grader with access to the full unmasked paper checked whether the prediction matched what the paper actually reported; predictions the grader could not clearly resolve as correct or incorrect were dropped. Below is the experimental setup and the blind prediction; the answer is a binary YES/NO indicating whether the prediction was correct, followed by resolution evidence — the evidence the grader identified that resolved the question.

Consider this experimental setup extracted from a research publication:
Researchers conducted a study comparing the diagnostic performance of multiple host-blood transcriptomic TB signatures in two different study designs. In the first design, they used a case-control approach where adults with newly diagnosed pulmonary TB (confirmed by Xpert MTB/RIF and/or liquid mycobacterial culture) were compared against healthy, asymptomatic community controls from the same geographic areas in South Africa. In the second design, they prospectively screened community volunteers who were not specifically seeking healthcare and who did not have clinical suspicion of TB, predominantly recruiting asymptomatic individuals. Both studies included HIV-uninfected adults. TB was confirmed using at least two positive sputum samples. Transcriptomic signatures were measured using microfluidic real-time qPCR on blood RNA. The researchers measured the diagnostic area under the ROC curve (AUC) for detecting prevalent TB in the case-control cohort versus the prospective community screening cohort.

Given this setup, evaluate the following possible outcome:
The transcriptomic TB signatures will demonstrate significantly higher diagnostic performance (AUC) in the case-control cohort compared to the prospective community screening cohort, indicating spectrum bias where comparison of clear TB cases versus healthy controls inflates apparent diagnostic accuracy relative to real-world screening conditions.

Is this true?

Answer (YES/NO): YES